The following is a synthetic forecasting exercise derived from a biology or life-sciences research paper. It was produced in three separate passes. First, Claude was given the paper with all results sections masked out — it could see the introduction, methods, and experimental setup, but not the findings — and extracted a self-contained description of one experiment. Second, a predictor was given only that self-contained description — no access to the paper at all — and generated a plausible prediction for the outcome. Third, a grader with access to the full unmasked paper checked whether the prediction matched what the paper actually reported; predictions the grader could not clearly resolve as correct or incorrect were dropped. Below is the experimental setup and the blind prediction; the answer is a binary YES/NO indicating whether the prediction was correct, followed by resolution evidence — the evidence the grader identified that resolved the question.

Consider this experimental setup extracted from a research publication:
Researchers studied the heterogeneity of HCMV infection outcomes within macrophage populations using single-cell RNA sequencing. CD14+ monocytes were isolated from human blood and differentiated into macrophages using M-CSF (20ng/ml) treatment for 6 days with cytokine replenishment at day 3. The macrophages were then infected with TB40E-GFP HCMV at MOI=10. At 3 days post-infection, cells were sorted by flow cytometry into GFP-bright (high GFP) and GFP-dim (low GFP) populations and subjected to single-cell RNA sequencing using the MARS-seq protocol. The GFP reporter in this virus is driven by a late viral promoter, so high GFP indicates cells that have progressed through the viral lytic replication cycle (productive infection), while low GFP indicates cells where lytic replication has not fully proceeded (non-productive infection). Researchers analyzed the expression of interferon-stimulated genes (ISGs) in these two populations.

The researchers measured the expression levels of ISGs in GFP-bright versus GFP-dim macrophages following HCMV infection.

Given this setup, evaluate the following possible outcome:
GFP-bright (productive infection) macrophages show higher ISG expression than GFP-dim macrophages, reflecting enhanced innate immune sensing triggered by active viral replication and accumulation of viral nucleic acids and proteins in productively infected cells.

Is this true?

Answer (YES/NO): NO